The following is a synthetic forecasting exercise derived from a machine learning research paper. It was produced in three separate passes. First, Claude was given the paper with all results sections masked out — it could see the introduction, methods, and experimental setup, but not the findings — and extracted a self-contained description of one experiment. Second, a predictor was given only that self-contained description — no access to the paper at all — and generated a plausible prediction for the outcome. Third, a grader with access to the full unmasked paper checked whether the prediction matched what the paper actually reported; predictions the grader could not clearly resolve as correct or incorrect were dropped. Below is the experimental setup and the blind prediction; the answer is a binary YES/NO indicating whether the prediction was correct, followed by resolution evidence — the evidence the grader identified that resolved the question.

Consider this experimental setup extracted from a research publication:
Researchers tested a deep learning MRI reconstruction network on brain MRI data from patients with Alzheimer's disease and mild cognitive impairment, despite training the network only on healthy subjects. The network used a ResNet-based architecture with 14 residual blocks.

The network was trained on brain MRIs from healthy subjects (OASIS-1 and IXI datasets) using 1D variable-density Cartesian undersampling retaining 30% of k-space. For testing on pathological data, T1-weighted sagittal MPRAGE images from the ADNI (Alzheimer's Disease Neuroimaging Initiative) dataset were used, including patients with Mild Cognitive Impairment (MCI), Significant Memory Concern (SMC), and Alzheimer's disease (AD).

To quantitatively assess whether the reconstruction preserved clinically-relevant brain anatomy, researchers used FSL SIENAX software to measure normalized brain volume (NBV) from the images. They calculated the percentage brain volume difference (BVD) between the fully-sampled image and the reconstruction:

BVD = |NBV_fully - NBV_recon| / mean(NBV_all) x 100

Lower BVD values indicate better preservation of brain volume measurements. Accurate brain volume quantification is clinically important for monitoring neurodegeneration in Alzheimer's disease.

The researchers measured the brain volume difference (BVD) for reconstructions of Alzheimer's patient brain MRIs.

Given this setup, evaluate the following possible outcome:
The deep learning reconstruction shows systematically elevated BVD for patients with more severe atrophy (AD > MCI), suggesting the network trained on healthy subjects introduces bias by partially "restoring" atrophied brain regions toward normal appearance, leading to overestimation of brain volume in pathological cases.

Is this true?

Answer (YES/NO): NO